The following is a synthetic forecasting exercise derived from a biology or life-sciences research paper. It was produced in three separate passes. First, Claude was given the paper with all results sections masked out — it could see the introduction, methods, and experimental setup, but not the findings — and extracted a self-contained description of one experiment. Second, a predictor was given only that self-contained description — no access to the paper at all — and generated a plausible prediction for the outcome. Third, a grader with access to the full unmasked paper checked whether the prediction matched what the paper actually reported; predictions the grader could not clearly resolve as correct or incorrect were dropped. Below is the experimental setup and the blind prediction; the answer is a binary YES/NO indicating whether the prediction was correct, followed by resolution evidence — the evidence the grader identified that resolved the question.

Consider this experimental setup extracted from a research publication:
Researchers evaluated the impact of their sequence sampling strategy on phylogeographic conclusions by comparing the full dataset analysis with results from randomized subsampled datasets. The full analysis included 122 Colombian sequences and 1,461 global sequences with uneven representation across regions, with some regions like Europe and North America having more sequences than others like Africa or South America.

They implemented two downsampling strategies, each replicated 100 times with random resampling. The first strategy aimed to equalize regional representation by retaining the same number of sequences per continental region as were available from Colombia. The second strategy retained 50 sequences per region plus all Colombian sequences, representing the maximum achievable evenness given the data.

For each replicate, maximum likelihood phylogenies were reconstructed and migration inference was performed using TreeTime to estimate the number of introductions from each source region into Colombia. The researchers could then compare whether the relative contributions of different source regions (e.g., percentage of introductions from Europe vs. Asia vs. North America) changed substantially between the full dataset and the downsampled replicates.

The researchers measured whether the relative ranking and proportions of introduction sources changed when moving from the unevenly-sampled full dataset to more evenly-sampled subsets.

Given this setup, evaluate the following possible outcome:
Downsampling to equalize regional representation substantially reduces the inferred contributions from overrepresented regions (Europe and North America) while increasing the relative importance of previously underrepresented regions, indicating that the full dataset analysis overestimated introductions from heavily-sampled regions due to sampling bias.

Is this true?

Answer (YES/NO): NO